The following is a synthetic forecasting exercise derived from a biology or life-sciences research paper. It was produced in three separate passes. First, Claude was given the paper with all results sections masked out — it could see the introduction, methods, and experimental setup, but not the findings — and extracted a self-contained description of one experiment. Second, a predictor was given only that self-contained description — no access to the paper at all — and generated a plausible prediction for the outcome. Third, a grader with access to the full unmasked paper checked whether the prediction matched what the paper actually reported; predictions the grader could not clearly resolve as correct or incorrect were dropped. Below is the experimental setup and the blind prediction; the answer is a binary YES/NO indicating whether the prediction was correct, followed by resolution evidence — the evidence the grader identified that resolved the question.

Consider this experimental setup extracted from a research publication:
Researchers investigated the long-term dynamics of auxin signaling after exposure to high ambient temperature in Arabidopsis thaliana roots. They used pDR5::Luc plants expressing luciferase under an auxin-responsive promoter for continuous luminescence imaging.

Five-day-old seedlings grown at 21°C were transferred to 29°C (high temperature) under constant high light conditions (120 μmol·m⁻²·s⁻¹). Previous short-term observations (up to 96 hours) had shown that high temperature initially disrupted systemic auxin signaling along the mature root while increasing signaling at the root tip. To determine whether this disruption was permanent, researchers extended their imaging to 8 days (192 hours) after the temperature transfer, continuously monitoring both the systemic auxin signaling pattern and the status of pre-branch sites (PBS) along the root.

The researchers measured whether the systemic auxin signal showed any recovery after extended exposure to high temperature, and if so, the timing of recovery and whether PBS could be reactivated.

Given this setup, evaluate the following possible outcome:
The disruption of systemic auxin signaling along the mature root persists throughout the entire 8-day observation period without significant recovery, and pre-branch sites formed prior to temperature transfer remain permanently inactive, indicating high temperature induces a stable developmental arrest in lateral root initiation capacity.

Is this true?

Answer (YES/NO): NO